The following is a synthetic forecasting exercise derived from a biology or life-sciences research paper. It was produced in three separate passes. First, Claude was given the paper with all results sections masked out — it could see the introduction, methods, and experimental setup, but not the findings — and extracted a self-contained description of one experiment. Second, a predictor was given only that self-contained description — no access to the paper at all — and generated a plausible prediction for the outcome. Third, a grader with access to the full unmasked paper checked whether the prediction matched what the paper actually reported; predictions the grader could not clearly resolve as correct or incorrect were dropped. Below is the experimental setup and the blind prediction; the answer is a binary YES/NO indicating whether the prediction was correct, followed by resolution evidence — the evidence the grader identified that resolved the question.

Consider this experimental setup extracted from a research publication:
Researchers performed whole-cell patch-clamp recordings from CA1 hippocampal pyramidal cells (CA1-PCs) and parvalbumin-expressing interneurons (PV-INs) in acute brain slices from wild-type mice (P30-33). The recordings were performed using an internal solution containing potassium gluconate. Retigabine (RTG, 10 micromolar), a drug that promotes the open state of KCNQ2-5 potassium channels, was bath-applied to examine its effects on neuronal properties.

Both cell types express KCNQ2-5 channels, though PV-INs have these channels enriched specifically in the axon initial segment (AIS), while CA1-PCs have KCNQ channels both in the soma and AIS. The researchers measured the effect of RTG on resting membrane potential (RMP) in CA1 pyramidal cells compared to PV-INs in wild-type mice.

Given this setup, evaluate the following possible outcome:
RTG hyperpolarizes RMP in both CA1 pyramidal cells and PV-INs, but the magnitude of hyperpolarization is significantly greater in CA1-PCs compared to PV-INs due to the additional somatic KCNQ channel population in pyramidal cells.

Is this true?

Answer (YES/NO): NO